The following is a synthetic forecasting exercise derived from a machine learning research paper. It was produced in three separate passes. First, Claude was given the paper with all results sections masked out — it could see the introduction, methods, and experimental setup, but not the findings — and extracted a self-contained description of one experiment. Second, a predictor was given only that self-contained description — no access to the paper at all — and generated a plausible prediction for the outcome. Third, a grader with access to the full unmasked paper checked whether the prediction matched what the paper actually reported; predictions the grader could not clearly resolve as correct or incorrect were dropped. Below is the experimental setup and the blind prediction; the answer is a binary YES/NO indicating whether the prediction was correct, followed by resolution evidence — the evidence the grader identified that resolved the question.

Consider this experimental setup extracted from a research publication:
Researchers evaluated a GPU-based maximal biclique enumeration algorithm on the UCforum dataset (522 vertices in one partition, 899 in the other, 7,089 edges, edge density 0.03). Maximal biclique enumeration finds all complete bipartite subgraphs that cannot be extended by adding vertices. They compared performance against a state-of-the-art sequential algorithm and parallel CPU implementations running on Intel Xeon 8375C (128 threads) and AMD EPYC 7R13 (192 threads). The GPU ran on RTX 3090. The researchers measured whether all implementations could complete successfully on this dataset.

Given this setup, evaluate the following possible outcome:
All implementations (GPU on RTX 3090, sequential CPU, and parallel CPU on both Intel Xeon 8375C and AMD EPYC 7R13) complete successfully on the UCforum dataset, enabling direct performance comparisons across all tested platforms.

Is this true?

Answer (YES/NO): NO